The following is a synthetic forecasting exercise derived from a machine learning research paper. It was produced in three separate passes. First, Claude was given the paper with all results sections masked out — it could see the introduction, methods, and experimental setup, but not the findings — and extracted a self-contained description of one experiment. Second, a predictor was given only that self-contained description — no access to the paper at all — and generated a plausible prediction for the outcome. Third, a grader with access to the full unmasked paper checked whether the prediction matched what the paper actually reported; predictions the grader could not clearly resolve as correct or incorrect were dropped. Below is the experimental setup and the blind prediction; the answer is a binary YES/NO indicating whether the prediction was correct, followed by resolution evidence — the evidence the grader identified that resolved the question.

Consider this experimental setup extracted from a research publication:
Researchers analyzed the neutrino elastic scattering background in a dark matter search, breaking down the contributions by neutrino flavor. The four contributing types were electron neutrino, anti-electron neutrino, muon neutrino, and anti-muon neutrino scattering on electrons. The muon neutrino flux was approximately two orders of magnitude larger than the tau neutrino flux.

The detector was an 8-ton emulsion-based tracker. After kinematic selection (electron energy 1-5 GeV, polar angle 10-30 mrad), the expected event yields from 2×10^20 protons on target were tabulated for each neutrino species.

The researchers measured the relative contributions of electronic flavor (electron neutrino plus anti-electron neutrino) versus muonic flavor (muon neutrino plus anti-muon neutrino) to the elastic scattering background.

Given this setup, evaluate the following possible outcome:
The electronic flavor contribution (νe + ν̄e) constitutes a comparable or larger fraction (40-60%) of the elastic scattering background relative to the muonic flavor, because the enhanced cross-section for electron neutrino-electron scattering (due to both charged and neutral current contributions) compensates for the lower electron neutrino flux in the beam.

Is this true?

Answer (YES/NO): YES